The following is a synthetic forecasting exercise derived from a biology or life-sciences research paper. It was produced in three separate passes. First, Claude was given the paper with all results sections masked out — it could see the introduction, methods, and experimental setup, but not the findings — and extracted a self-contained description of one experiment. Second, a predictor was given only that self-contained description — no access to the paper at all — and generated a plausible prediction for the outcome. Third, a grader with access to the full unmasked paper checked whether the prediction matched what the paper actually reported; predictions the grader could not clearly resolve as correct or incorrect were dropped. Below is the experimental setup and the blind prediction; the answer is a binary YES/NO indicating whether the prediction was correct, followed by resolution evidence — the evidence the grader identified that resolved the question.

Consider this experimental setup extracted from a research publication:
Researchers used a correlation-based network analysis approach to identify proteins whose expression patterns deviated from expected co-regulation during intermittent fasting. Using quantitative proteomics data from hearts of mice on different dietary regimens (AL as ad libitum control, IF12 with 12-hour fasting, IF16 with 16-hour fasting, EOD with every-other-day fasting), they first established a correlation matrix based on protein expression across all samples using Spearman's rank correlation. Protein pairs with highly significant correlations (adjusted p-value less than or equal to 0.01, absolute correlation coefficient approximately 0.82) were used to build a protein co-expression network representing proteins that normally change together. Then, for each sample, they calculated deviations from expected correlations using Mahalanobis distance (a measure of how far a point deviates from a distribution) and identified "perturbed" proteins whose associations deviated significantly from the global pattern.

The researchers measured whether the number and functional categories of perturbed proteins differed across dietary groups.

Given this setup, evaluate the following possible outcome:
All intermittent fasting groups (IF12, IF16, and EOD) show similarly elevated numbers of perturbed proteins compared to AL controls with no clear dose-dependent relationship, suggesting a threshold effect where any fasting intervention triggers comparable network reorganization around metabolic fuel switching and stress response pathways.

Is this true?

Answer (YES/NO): NO